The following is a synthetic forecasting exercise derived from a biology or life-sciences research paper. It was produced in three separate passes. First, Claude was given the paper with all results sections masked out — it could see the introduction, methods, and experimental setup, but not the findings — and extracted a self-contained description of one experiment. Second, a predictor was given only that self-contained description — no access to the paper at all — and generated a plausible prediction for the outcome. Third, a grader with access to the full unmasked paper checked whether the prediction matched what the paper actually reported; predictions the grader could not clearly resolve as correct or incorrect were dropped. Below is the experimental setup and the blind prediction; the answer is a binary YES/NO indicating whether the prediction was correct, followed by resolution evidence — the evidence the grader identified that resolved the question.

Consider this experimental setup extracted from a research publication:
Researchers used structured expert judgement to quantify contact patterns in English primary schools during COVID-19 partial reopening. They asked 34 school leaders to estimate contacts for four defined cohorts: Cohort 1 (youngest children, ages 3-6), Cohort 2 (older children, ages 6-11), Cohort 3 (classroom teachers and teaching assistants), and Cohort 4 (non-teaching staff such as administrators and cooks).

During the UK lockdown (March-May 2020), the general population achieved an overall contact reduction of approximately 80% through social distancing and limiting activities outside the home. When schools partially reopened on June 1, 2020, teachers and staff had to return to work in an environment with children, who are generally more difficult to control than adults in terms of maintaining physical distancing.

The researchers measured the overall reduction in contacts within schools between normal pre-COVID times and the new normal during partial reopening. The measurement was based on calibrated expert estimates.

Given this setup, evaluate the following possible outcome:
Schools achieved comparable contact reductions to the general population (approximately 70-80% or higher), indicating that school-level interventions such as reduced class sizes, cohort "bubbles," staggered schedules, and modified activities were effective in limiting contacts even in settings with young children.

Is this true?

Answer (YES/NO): NO